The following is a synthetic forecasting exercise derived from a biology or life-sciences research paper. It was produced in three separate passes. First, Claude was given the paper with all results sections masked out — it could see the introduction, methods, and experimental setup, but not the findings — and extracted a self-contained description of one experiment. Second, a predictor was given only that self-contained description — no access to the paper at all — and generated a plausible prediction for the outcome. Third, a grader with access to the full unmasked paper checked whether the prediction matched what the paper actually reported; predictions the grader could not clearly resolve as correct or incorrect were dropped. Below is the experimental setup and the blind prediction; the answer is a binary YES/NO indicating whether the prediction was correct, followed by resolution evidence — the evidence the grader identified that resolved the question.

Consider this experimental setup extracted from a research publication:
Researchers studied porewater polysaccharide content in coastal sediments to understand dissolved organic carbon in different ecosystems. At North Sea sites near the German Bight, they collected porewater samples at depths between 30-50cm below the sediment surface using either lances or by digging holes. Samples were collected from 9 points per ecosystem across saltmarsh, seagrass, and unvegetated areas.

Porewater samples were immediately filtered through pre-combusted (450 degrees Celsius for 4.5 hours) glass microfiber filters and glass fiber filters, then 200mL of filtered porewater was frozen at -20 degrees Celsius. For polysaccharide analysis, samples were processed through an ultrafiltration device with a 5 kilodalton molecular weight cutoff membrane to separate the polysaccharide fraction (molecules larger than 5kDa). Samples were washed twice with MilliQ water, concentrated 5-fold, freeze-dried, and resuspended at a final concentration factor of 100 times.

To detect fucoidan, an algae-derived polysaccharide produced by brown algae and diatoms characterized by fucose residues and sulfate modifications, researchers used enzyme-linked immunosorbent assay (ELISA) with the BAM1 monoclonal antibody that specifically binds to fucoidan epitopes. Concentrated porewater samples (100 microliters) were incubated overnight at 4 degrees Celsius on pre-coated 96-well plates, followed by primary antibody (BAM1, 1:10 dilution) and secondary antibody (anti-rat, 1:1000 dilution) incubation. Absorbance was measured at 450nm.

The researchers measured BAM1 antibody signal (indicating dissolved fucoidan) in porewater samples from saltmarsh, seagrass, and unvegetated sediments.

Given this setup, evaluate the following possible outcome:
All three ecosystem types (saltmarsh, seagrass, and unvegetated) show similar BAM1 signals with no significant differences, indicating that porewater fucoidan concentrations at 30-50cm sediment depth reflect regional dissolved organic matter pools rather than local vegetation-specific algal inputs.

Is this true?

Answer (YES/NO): NO